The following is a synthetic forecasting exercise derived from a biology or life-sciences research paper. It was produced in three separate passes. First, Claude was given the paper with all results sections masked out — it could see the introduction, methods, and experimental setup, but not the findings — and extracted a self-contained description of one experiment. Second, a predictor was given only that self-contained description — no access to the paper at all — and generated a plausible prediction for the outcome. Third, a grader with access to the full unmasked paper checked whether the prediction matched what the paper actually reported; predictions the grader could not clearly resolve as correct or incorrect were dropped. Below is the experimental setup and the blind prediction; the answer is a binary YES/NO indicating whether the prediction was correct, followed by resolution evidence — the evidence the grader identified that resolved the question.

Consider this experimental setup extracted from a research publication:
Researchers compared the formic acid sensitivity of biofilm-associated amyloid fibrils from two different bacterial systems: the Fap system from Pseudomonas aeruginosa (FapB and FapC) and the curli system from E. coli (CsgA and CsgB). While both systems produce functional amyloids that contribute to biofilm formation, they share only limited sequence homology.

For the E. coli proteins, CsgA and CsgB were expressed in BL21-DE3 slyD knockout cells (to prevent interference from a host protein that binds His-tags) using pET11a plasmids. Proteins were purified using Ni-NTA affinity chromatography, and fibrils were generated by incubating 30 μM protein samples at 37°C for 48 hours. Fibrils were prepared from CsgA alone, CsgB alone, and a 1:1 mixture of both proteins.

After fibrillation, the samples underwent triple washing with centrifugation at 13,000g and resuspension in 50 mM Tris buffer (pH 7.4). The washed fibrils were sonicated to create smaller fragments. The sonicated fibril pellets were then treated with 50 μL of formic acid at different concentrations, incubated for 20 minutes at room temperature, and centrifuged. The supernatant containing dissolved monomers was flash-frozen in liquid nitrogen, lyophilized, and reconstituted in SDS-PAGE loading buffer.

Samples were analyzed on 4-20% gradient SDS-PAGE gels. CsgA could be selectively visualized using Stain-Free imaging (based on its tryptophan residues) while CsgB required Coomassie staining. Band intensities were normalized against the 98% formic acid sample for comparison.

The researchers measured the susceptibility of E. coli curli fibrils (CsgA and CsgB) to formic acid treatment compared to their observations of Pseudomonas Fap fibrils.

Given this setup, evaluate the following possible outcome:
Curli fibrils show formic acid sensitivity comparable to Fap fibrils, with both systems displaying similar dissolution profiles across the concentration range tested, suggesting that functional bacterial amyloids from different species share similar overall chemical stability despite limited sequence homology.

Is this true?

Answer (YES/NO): NO